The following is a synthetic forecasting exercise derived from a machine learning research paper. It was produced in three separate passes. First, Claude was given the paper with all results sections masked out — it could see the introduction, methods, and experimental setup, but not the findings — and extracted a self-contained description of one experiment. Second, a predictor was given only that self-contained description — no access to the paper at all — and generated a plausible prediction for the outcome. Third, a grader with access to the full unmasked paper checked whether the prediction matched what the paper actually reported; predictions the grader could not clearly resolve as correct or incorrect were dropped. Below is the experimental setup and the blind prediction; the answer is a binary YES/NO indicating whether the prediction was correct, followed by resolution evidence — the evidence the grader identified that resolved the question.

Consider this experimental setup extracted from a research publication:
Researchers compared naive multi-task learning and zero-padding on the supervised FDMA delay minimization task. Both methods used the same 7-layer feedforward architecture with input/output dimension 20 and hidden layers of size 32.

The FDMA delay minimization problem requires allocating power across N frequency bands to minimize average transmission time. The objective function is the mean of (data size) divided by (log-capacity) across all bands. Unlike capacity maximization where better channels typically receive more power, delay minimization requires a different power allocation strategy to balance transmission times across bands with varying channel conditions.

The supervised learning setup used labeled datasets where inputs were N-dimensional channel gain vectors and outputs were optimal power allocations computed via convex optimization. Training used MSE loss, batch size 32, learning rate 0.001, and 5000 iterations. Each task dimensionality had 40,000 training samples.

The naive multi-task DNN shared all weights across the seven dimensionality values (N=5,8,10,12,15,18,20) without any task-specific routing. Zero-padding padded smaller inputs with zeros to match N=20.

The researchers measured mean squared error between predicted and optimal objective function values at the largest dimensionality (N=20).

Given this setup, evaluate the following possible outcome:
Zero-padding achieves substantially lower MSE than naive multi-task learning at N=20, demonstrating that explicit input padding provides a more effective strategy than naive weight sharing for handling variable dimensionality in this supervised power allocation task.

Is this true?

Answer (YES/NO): YES